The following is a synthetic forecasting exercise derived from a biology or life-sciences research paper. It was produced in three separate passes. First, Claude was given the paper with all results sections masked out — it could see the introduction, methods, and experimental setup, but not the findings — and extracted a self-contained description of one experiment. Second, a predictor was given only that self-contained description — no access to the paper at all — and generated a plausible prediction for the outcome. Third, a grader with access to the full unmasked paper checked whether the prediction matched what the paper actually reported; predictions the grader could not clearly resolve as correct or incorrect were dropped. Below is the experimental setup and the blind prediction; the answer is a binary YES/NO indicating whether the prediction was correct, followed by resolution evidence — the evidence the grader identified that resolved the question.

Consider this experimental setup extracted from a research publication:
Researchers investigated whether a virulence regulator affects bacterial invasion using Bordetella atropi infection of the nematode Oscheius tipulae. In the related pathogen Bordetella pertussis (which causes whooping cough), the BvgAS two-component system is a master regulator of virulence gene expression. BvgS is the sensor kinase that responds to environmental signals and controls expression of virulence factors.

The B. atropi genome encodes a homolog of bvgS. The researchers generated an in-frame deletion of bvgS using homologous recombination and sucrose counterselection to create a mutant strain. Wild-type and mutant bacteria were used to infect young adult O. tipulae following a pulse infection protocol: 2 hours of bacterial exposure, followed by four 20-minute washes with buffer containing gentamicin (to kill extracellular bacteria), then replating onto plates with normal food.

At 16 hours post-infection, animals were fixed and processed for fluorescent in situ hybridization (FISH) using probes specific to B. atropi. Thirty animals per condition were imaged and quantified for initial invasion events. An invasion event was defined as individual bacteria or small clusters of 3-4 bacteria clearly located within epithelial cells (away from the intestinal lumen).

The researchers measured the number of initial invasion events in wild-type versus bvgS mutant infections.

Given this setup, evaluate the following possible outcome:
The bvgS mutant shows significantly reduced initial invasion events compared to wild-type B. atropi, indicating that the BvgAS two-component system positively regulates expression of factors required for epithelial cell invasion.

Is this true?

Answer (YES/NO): NO